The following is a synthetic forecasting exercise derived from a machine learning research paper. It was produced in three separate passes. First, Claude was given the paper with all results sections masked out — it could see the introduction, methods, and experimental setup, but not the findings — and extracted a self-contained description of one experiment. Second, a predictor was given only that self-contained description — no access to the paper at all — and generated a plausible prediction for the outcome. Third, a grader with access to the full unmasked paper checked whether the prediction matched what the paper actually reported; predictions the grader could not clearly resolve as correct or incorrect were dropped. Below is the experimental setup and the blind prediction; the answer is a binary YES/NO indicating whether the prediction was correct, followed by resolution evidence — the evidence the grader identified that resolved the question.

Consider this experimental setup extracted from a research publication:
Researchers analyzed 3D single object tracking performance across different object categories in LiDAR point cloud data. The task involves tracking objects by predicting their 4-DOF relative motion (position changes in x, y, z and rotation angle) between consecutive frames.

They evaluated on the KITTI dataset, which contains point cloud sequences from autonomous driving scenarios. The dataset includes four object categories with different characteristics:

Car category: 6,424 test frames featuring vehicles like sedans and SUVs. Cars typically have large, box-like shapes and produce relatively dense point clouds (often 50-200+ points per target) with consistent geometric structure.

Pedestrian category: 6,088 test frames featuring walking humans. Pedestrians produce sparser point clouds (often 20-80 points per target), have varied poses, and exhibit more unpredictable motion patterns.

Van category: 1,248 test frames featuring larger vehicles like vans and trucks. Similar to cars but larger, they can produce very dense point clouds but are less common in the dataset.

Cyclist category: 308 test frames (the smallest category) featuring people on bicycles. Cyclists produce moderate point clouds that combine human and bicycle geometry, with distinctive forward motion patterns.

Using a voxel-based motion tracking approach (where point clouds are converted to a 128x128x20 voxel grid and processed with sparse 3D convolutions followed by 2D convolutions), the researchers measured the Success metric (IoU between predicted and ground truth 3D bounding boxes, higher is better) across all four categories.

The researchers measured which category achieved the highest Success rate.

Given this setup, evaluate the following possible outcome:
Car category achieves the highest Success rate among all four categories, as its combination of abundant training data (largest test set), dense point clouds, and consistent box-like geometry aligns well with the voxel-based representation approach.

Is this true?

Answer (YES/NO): NO